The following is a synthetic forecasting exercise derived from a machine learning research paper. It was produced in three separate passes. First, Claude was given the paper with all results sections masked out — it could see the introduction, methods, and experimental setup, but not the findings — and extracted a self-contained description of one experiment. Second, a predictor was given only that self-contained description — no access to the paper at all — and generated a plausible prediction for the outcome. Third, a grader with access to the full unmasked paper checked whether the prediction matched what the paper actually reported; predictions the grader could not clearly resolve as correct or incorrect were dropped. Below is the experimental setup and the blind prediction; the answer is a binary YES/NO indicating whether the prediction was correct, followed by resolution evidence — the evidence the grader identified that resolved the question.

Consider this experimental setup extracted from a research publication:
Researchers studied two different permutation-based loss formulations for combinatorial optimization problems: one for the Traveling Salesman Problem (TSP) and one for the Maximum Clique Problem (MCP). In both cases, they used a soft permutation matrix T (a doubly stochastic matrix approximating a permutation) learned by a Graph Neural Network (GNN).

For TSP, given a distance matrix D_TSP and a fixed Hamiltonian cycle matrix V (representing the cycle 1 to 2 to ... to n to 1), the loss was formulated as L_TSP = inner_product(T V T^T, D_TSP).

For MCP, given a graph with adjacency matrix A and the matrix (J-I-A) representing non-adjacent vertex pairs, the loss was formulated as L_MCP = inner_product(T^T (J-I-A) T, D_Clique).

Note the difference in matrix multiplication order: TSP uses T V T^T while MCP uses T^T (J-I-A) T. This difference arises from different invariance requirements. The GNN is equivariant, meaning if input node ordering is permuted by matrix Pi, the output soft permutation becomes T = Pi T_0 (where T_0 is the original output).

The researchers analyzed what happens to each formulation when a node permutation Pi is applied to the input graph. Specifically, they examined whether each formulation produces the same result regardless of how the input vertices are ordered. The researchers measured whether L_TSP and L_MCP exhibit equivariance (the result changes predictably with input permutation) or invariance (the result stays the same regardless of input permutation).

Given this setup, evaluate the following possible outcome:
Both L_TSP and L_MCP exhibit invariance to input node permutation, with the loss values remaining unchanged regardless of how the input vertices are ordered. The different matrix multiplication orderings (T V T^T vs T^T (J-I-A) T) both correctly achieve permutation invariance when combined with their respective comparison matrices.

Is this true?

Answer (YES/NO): NO